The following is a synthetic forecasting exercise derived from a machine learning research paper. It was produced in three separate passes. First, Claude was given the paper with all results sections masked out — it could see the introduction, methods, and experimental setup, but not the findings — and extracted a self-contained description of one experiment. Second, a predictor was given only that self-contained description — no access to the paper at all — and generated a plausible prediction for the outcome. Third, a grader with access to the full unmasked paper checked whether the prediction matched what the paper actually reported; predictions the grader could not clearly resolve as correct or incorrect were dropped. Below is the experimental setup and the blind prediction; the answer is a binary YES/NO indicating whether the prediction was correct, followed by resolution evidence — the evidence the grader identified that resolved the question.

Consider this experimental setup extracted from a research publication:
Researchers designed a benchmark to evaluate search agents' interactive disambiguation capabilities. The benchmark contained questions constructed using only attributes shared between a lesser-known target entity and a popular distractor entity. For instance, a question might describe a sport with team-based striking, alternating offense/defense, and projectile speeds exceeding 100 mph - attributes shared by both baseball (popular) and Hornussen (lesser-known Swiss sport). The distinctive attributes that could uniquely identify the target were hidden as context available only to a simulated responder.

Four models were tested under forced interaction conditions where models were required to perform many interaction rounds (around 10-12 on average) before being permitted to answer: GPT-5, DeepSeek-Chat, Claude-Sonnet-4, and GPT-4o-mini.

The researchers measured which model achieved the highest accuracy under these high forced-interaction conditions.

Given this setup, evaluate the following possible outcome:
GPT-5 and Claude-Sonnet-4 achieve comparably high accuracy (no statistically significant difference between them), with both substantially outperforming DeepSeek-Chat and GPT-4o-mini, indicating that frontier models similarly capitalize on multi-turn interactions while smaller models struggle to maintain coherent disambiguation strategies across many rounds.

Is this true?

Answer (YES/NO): NO